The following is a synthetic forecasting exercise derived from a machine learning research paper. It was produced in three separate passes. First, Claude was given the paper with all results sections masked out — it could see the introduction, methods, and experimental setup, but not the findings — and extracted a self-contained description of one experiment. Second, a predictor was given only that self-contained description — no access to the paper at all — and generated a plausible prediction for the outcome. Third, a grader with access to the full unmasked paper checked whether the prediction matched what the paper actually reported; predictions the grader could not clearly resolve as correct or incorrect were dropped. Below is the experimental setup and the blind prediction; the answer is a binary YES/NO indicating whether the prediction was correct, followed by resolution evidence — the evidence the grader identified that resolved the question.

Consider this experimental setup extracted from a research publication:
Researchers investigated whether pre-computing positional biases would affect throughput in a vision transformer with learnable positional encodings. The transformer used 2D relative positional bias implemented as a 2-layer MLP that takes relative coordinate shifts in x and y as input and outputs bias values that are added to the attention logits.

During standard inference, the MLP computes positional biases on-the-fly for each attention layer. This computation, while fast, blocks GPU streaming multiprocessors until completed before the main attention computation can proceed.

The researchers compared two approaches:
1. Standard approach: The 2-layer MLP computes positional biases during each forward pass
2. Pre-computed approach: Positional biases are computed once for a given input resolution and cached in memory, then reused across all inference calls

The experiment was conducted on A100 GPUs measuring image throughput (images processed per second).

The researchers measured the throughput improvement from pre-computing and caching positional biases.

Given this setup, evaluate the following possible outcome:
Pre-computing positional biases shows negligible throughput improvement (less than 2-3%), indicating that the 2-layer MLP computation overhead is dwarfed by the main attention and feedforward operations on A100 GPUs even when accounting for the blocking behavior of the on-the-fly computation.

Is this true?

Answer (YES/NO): NO